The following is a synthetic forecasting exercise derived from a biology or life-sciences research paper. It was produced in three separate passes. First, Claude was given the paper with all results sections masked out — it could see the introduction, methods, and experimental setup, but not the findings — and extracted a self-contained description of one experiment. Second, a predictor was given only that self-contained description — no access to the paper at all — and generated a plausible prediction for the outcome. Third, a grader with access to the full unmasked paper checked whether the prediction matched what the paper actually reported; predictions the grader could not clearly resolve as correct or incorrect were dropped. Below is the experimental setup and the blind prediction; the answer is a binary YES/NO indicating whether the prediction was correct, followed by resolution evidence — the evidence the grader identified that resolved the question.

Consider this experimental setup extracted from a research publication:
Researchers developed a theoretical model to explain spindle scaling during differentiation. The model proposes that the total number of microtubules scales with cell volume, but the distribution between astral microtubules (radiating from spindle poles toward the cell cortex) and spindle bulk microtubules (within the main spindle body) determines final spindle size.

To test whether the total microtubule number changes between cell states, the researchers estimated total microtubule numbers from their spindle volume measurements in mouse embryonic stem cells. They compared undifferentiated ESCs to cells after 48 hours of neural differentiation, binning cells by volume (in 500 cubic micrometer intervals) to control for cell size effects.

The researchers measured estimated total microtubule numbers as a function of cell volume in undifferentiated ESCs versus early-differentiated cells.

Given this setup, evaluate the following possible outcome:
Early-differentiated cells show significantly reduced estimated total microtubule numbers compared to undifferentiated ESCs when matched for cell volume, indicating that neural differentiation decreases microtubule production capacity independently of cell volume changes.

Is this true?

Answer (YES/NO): NO